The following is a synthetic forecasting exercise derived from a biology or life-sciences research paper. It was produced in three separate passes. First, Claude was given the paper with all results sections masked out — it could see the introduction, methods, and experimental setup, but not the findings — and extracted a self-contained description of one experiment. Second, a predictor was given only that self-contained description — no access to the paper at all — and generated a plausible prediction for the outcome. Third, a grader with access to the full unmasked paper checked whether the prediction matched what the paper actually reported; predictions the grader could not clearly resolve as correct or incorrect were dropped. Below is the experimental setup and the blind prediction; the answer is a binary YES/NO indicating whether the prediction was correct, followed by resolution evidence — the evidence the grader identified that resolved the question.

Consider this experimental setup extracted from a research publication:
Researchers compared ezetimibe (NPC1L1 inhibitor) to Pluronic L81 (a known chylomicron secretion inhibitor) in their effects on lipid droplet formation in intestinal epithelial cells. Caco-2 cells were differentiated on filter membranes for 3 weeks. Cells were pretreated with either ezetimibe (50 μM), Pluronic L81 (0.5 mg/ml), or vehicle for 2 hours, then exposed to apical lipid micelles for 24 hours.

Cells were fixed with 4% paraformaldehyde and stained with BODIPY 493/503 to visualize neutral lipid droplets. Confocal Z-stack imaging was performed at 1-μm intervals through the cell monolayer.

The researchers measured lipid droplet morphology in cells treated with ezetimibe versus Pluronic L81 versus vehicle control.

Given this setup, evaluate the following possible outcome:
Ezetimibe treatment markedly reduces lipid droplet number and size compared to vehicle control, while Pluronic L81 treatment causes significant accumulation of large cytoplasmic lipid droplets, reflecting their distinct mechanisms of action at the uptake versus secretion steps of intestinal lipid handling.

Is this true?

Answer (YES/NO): NO